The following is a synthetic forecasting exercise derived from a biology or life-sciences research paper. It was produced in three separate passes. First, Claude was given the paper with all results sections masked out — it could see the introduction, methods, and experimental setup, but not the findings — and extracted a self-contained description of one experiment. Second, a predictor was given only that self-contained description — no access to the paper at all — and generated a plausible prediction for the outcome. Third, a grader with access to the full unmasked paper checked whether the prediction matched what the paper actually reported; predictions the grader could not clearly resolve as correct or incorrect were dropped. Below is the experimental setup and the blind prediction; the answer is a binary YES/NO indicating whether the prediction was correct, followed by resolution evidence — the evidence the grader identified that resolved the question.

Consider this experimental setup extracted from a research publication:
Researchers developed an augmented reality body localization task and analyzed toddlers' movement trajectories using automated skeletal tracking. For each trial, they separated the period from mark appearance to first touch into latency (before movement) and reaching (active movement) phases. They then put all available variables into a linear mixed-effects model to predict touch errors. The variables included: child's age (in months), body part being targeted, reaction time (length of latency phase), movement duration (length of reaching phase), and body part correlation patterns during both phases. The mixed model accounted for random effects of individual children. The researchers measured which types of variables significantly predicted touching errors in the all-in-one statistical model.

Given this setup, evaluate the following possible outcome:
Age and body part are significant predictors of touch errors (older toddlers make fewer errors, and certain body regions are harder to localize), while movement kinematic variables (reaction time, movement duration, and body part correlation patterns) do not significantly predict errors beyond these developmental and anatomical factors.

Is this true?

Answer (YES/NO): NO